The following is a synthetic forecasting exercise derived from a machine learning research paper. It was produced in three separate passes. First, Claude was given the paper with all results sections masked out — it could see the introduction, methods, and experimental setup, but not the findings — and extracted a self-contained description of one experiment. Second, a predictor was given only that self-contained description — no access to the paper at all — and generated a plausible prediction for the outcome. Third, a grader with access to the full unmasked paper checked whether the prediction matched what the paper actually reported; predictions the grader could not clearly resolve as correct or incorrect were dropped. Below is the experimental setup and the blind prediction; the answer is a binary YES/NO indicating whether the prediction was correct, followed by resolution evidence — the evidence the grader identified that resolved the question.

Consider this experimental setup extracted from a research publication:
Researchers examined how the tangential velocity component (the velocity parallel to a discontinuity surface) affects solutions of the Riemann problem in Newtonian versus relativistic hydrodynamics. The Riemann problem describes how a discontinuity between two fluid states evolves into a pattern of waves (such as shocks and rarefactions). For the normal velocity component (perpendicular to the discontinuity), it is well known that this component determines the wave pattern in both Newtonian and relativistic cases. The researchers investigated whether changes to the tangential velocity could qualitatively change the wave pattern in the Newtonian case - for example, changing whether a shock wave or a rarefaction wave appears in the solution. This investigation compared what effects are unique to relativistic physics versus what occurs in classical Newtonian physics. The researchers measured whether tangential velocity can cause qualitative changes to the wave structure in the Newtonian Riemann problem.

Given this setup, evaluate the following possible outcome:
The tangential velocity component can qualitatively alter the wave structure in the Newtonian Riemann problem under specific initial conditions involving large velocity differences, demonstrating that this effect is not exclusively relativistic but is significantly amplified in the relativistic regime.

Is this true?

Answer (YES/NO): NO